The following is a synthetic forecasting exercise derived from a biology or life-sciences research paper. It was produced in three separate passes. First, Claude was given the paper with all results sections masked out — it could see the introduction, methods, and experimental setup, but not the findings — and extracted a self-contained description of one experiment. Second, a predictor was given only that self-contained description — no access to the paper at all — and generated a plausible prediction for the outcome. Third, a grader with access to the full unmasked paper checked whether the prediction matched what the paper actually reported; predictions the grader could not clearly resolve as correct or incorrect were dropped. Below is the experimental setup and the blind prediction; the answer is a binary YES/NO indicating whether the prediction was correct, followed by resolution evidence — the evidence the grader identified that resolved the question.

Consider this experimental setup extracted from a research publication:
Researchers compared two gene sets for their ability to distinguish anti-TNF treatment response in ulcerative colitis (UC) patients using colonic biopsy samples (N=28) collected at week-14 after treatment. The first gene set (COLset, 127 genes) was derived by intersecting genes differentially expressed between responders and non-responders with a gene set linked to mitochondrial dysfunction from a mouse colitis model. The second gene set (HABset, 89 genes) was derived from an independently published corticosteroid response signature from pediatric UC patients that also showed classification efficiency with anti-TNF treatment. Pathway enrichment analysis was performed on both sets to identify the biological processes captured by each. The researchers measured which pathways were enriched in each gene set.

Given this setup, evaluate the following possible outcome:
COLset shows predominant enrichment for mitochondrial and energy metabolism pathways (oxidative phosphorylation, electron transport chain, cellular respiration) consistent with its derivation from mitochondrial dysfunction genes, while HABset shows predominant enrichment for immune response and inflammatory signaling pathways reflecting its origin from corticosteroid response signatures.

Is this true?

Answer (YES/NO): NO